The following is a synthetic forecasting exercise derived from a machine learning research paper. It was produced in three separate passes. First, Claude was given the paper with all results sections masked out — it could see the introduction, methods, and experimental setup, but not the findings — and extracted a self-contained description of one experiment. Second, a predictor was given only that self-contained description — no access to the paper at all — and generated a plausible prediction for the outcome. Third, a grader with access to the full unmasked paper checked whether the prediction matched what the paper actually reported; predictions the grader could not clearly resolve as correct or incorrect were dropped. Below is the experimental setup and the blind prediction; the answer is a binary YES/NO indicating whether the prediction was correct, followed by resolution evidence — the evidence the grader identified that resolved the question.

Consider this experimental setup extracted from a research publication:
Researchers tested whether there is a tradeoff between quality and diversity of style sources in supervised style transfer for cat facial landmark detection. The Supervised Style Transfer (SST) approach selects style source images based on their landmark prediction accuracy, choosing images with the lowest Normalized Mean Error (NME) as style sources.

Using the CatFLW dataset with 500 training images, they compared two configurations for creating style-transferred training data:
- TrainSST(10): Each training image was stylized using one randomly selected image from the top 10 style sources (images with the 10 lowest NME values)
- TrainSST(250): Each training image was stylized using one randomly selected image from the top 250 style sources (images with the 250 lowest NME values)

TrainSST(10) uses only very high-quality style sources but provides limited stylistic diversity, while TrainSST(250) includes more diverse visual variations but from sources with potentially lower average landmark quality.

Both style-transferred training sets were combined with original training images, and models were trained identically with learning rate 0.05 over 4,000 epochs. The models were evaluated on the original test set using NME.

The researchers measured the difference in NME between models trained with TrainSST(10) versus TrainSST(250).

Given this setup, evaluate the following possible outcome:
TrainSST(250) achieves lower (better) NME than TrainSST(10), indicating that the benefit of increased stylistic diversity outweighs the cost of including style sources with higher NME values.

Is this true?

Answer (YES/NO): NO